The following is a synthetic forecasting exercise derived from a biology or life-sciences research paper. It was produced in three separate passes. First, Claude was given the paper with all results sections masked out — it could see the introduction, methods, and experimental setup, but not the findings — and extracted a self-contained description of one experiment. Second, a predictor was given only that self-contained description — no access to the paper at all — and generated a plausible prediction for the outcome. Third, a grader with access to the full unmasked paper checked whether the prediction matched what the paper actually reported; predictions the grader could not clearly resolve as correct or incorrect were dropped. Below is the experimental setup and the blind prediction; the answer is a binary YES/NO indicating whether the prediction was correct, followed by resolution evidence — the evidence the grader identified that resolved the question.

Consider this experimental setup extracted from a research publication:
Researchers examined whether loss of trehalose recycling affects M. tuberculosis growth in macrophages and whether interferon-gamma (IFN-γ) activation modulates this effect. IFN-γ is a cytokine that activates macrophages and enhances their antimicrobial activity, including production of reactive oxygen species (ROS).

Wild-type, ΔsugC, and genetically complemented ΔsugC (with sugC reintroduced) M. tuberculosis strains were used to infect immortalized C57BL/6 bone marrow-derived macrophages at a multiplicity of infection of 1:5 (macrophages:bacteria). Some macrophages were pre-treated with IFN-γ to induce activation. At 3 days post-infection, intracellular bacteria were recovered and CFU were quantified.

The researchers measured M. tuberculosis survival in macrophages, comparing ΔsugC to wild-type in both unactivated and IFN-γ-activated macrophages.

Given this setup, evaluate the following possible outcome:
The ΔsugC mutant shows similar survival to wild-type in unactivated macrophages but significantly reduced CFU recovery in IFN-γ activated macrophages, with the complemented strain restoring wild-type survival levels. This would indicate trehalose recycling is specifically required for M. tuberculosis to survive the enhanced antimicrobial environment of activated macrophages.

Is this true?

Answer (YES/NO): NO